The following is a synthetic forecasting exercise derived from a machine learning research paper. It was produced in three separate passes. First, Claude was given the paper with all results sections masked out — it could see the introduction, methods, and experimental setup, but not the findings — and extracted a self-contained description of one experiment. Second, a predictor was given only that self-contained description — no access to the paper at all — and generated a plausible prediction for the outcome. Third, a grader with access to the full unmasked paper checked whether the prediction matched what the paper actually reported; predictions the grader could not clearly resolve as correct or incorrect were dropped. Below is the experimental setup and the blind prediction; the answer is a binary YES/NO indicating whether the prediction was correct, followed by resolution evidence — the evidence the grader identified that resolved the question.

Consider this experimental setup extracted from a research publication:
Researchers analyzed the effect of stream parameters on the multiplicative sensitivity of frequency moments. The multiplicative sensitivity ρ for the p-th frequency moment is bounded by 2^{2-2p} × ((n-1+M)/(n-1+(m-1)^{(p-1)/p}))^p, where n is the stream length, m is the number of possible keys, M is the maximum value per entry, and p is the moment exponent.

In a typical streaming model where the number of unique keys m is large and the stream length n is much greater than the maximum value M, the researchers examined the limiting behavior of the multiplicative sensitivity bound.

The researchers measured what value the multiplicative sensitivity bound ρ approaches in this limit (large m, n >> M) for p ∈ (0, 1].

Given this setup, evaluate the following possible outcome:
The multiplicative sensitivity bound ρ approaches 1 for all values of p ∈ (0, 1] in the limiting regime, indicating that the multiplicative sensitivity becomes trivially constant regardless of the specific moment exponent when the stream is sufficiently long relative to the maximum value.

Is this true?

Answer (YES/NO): NO